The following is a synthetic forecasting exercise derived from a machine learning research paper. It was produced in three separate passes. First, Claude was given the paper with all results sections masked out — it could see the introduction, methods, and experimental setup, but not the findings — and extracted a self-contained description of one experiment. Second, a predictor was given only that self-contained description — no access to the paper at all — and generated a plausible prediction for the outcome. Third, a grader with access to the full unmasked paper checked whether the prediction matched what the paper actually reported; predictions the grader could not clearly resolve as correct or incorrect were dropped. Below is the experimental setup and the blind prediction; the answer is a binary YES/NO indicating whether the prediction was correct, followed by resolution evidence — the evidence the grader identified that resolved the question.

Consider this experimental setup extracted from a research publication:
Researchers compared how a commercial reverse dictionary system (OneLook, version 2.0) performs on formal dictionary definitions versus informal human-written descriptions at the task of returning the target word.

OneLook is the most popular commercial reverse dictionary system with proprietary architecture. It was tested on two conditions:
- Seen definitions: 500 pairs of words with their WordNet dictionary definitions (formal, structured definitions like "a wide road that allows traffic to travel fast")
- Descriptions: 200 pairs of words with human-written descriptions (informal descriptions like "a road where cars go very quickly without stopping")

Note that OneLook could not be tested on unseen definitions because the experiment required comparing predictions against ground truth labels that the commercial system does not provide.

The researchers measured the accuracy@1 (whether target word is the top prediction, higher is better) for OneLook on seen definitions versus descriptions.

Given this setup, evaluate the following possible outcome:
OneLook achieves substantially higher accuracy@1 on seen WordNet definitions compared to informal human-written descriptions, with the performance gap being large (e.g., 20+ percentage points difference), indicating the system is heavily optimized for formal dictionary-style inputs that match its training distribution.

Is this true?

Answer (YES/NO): YES